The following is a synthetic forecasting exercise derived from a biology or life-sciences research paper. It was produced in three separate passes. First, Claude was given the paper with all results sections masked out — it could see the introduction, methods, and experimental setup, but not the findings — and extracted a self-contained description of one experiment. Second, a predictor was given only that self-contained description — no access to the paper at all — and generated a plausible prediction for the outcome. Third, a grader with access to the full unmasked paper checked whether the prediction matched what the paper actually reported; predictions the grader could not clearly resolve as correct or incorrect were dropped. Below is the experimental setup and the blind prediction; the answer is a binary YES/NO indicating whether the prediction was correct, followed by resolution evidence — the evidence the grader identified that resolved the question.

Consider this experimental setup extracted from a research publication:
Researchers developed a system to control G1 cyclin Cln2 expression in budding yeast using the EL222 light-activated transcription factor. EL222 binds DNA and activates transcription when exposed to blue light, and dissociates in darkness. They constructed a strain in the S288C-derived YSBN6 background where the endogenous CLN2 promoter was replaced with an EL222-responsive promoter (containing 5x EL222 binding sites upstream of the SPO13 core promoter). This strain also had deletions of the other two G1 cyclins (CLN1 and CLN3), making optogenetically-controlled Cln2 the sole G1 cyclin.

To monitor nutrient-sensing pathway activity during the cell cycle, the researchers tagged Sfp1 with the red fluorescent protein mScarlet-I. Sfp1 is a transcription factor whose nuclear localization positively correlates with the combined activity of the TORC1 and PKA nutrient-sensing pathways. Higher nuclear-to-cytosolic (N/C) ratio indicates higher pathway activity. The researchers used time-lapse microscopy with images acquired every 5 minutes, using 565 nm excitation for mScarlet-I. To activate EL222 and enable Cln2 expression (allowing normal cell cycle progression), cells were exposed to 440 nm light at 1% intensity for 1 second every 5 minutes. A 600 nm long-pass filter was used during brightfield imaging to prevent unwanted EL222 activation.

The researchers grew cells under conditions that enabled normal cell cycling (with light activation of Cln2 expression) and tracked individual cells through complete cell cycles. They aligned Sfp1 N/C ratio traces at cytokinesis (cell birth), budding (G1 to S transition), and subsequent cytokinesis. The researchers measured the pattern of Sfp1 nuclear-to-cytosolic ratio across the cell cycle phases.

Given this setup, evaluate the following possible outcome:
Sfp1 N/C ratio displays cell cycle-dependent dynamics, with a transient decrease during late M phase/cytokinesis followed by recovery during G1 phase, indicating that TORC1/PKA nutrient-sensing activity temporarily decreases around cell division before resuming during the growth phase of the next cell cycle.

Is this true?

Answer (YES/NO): YES